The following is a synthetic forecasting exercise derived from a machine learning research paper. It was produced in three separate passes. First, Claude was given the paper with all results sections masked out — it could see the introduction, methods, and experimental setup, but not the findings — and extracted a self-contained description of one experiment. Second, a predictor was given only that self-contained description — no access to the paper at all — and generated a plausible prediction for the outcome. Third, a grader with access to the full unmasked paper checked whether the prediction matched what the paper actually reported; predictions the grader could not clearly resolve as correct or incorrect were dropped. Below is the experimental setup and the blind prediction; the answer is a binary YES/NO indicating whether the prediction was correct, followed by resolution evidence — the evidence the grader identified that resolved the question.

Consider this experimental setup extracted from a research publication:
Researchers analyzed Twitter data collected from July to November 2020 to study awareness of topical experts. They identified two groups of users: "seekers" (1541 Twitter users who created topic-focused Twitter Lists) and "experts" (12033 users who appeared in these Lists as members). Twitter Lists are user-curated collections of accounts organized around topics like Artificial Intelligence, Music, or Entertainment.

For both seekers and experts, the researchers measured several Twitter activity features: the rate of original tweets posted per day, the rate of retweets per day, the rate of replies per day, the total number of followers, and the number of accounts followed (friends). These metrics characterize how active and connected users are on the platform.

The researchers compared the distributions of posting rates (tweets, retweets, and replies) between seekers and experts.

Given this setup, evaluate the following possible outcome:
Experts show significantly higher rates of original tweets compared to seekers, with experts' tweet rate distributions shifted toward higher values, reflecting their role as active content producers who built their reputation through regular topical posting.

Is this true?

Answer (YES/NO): YES